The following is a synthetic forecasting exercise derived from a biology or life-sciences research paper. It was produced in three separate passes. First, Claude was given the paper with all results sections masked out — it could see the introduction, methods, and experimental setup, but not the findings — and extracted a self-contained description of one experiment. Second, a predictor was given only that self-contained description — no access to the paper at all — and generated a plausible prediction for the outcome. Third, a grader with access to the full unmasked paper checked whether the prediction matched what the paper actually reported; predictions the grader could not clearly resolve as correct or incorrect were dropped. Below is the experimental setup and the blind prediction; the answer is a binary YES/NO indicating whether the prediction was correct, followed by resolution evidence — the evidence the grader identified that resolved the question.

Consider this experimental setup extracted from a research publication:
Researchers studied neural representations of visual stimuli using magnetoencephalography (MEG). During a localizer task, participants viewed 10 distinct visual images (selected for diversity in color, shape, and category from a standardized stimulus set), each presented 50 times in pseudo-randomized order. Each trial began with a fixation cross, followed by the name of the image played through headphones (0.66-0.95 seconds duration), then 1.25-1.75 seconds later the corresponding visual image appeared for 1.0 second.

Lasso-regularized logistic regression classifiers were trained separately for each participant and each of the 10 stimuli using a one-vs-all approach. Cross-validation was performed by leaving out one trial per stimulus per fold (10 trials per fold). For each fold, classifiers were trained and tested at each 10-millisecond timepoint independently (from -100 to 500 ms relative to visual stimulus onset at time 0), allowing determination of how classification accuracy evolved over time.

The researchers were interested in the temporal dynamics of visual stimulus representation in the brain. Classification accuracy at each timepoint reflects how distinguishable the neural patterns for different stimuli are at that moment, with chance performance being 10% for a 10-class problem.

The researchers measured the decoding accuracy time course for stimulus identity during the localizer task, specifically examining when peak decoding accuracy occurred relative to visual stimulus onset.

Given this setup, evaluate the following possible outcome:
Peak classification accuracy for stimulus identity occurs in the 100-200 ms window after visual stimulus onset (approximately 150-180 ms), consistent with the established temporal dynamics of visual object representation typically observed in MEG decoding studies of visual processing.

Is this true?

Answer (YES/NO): NO